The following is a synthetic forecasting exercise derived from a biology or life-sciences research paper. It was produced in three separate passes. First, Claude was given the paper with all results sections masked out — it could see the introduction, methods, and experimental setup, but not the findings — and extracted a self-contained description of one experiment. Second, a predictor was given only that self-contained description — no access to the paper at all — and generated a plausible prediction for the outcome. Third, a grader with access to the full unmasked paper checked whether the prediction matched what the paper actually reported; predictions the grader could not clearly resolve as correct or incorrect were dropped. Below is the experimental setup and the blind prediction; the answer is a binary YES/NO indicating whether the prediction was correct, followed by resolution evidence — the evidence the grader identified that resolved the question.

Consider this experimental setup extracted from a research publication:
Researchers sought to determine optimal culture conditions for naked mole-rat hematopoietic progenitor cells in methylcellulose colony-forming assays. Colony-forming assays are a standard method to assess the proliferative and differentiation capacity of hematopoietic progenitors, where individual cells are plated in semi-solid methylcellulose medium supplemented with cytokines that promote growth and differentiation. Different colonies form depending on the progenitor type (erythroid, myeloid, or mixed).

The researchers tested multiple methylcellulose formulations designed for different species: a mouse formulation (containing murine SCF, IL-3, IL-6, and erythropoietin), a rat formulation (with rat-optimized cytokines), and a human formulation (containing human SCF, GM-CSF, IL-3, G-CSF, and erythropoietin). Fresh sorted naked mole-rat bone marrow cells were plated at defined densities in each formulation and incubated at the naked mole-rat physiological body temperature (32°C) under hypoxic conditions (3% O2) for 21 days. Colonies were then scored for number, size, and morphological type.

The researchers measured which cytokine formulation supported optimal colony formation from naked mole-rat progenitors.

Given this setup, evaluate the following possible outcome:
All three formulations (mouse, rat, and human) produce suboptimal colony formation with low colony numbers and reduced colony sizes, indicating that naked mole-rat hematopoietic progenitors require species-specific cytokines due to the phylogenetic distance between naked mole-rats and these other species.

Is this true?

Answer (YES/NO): NO